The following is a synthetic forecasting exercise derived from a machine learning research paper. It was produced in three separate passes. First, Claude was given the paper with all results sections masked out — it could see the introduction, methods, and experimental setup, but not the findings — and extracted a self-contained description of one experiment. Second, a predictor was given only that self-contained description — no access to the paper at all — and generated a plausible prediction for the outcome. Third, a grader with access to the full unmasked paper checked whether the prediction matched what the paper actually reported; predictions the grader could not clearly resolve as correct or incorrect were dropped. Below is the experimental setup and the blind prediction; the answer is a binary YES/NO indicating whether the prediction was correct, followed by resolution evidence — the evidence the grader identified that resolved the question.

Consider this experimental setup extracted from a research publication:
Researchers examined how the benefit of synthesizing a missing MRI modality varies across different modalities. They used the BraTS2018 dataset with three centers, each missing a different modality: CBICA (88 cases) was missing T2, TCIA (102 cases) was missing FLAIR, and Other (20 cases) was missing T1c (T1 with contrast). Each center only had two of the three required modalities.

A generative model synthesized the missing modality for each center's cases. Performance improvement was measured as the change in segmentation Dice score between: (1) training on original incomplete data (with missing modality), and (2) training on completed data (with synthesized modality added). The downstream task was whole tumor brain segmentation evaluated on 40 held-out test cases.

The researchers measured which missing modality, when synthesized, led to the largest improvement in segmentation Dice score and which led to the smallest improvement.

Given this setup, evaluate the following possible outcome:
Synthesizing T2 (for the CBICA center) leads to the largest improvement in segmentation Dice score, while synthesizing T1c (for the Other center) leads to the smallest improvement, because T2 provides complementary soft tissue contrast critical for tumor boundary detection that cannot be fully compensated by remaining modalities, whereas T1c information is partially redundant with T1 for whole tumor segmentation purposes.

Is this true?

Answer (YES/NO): NO